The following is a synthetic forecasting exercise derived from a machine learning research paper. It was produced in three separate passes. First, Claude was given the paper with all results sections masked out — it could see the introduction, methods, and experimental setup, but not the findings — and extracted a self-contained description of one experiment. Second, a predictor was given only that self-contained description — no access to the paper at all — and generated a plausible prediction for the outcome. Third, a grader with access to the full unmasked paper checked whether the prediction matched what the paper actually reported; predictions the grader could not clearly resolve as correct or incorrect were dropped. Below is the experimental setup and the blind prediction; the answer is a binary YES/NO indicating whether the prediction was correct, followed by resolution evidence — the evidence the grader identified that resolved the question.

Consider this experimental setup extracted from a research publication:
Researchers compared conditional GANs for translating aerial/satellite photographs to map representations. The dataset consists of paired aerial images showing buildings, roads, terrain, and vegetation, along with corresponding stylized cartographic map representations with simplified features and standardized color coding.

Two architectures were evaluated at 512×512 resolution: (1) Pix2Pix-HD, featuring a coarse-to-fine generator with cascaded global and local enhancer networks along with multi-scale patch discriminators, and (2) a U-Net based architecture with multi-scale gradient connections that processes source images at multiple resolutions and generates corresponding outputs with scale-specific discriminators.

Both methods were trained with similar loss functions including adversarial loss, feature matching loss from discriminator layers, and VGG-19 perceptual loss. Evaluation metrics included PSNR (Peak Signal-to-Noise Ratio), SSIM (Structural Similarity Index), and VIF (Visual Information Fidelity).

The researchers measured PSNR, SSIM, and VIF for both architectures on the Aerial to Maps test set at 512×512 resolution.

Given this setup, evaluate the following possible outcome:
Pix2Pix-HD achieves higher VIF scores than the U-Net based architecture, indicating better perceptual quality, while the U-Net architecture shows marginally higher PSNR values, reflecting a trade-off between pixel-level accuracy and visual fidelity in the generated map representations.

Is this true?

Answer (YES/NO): NO